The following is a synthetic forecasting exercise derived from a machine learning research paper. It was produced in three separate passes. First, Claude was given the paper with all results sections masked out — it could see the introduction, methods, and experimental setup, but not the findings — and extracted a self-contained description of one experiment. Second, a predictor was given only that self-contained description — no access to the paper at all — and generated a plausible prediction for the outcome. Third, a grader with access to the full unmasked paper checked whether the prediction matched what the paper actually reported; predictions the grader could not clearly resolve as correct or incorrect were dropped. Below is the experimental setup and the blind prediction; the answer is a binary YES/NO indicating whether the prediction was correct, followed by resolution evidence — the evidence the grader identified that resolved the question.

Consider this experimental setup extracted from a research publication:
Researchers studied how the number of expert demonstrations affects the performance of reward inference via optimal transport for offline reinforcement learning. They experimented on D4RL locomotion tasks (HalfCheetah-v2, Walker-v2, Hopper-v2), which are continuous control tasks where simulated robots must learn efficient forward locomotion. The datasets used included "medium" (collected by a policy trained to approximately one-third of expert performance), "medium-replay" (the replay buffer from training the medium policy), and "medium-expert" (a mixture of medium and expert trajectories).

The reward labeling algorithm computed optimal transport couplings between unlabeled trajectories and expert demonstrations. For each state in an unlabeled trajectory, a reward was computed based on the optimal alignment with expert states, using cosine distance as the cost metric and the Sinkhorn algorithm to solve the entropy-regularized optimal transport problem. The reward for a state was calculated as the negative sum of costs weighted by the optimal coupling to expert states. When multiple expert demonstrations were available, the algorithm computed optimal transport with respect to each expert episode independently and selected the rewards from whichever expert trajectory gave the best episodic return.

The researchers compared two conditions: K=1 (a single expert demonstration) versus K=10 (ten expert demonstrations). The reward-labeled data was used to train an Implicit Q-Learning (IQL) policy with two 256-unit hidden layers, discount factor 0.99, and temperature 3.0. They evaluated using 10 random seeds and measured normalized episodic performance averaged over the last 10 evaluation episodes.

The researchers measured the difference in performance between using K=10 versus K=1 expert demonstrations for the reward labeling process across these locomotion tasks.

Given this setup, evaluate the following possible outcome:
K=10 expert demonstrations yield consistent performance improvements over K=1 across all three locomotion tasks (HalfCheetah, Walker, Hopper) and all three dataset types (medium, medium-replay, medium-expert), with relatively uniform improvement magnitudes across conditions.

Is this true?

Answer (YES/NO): NO